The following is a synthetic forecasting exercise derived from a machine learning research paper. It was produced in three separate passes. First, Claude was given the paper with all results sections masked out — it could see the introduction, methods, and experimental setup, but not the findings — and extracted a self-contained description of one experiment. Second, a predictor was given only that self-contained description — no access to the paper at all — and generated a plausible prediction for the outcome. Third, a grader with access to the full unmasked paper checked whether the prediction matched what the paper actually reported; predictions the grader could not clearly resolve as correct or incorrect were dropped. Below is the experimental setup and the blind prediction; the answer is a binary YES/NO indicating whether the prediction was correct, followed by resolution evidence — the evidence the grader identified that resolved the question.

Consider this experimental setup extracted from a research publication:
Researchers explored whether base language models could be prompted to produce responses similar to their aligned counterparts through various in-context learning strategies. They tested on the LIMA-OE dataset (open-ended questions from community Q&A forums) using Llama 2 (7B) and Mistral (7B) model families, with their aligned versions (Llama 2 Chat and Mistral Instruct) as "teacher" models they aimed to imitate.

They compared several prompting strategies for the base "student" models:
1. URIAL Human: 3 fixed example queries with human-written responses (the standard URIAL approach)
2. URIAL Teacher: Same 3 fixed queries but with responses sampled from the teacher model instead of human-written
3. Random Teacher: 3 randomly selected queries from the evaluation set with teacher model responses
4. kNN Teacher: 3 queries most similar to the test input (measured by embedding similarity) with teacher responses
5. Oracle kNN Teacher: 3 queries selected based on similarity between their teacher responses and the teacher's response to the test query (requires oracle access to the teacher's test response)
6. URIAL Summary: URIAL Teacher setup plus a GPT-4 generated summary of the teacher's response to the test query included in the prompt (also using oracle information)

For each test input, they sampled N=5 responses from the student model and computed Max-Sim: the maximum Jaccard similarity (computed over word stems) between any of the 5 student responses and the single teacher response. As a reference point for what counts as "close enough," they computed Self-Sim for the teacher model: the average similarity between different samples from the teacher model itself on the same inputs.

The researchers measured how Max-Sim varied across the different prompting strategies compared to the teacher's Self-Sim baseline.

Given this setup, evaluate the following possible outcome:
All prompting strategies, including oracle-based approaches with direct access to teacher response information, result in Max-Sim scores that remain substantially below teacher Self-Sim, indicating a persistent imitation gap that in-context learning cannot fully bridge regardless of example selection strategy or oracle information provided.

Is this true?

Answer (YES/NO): NO